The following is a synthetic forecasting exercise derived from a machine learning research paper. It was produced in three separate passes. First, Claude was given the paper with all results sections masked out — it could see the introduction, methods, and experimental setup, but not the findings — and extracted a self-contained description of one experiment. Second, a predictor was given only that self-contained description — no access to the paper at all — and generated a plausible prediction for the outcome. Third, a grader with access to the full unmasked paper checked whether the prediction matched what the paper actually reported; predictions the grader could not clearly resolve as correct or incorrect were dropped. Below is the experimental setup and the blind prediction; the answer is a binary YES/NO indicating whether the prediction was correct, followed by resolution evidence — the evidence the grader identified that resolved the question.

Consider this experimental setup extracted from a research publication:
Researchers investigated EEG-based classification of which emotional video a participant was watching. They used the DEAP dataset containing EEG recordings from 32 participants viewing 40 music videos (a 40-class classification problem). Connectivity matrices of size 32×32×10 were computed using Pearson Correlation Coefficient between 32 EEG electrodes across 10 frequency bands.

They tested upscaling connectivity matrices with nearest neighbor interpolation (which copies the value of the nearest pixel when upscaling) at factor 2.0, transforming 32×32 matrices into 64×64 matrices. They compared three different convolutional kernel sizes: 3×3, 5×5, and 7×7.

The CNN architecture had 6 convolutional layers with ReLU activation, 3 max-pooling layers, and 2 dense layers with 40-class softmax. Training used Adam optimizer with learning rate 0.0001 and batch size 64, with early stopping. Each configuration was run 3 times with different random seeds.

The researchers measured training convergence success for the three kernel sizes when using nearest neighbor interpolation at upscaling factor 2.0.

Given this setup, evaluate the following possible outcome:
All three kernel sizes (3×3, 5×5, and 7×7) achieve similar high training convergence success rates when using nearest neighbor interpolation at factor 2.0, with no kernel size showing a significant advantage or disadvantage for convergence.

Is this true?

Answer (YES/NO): NO